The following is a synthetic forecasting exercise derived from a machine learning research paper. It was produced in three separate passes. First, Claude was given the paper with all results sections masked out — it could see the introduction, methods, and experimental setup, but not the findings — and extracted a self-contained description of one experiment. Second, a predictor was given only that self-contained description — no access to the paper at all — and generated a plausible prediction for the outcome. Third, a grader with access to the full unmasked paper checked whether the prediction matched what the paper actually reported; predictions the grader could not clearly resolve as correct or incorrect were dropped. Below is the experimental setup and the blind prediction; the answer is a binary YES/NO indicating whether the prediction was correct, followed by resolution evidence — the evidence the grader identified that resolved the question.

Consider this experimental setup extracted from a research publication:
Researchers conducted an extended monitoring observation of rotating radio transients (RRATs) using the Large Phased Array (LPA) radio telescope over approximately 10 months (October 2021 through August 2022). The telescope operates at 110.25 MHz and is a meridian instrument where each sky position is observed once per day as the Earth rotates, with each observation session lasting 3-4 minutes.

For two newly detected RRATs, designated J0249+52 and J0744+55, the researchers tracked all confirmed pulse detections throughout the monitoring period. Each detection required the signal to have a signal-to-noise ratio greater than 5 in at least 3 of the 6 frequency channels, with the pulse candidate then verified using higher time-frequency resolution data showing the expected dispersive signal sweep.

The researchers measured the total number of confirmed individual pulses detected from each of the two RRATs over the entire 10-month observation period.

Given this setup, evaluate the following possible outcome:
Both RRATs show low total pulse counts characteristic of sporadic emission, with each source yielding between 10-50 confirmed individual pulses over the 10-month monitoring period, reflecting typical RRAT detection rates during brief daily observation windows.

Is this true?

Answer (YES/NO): NO